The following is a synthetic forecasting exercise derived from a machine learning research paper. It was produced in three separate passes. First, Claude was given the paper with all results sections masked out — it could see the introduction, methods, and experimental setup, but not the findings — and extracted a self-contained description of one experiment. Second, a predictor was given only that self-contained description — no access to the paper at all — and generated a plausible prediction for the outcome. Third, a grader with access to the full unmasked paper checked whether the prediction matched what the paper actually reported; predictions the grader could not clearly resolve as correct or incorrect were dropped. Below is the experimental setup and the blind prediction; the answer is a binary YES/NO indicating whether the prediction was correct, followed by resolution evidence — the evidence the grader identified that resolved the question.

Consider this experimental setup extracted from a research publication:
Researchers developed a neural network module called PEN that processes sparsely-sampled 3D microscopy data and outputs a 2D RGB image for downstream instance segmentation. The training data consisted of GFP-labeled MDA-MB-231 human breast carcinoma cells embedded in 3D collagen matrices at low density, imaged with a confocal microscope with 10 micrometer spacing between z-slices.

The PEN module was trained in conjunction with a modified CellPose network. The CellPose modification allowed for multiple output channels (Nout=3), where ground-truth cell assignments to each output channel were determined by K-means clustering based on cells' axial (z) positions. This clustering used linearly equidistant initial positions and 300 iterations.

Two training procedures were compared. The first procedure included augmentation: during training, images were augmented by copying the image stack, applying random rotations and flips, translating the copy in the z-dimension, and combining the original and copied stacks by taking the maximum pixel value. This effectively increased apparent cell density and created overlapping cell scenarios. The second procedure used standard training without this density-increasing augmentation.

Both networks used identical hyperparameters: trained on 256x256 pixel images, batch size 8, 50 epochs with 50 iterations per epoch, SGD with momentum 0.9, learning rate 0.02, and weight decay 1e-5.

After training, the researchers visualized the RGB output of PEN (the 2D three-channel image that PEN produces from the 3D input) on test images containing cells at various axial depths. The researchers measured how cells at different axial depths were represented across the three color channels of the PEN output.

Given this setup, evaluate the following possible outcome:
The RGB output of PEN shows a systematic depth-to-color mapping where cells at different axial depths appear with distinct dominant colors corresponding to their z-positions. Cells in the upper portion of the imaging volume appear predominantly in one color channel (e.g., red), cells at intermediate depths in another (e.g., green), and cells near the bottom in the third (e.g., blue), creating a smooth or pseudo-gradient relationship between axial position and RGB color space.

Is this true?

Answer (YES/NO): YES